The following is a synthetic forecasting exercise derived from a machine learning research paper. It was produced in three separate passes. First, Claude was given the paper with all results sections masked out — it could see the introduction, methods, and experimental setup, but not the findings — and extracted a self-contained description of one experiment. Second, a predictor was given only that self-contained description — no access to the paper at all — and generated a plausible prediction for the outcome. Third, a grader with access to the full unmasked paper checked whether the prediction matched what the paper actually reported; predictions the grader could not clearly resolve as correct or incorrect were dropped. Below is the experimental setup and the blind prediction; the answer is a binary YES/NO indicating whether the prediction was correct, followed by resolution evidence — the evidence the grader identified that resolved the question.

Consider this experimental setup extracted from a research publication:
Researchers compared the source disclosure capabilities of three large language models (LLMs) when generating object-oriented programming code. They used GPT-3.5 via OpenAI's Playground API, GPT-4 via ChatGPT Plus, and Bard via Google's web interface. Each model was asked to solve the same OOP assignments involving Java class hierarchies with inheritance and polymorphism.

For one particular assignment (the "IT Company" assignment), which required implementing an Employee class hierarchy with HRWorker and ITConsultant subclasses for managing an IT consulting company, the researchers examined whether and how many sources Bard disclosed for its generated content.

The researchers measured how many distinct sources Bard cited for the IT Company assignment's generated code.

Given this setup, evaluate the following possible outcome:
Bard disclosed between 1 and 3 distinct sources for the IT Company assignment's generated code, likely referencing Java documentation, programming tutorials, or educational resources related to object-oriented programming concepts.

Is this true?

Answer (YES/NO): YES